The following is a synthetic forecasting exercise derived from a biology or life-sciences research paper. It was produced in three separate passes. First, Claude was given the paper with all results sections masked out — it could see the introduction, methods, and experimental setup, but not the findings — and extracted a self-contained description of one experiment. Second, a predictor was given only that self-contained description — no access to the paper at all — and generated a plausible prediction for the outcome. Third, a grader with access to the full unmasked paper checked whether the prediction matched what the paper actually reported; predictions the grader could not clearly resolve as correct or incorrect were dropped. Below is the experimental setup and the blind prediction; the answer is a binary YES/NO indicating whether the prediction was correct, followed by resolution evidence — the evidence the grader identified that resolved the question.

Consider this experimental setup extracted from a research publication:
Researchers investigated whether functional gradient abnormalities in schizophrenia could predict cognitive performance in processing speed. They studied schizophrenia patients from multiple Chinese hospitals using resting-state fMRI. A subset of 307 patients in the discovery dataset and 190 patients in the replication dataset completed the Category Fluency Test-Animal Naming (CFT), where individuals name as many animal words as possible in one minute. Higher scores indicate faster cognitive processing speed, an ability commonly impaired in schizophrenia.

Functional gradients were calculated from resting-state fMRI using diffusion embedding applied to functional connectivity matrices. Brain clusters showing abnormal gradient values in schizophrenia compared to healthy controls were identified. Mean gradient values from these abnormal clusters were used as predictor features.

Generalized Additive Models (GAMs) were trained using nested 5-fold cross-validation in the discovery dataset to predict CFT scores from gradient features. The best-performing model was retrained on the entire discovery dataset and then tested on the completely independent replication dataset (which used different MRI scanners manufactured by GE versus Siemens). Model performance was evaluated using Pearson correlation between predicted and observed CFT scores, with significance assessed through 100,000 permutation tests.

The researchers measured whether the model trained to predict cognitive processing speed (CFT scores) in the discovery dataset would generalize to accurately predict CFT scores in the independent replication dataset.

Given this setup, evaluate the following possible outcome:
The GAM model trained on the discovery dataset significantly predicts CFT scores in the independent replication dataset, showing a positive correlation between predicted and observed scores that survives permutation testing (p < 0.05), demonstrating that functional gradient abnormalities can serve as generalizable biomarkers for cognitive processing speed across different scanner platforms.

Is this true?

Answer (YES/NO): YES